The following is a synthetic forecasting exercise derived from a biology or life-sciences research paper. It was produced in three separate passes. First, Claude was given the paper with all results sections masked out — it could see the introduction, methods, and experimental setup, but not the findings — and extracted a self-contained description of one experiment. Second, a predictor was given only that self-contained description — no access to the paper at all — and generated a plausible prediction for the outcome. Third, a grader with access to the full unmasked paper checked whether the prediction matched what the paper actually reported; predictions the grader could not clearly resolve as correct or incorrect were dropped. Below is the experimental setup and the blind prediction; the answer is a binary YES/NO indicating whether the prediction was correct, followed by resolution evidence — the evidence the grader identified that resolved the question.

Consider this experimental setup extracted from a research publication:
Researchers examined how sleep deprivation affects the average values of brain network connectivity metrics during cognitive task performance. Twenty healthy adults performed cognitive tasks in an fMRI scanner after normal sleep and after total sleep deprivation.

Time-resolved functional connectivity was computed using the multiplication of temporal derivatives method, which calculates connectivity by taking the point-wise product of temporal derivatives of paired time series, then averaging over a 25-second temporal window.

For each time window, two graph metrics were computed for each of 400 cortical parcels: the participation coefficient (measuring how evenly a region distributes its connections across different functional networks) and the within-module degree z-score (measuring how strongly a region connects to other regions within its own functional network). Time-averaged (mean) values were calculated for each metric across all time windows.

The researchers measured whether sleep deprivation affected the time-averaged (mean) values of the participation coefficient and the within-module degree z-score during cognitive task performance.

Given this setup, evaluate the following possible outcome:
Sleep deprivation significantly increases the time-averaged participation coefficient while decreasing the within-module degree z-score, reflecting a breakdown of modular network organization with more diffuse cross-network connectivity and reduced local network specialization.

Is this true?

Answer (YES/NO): NO